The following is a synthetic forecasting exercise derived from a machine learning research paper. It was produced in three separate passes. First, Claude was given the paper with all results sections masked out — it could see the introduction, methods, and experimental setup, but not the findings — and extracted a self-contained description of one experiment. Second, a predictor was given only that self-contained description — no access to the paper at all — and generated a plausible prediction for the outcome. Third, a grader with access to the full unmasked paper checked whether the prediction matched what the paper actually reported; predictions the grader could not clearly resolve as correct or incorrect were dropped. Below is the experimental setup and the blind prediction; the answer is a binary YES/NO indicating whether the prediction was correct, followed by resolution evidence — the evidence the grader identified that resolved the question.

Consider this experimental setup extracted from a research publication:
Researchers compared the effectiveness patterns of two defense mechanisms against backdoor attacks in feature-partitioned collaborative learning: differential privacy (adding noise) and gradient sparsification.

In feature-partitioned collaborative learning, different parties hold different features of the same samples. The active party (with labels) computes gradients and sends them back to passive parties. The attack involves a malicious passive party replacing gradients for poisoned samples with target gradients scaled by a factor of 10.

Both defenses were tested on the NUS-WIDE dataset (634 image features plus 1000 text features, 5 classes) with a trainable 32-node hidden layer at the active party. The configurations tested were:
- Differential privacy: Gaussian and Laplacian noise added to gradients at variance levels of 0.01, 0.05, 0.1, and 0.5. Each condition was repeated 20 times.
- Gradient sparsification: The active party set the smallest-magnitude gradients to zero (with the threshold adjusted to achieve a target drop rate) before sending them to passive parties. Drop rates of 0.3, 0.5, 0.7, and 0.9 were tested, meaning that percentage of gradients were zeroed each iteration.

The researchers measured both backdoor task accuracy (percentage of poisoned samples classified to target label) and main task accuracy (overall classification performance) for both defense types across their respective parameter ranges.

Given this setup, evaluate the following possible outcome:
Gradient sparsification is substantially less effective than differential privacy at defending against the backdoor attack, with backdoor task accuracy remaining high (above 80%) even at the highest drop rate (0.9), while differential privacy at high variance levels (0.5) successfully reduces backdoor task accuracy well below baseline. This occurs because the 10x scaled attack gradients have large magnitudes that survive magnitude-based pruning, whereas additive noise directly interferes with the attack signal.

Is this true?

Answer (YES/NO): NO